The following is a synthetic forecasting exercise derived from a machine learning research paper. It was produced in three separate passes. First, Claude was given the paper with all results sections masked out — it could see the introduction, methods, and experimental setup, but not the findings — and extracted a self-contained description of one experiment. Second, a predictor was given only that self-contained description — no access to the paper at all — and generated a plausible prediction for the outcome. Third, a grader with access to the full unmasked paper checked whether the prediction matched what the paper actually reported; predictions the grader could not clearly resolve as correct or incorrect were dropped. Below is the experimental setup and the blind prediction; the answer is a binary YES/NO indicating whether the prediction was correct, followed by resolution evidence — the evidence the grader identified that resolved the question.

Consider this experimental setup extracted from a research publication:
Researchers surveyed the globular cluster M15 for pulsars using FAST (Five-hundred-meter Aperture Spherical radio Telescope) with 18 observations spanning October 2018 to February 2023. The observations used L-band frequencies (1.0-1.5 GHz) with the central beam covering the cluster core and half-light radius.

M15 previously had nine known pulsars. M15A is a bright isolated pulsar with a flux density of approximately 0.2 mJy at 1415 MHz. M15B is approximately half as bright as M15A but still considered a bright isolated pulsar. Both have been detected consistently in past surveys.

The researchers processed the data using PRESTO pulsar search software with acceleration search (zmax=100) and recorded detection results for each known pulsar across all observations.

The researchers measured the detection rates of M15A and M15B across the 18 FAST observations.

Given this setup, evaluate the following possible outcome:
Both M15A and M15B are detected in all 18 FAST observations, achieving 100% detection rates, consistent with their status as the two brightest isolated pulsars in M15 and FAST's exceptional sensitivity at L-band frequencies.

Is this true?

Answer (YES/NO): YES